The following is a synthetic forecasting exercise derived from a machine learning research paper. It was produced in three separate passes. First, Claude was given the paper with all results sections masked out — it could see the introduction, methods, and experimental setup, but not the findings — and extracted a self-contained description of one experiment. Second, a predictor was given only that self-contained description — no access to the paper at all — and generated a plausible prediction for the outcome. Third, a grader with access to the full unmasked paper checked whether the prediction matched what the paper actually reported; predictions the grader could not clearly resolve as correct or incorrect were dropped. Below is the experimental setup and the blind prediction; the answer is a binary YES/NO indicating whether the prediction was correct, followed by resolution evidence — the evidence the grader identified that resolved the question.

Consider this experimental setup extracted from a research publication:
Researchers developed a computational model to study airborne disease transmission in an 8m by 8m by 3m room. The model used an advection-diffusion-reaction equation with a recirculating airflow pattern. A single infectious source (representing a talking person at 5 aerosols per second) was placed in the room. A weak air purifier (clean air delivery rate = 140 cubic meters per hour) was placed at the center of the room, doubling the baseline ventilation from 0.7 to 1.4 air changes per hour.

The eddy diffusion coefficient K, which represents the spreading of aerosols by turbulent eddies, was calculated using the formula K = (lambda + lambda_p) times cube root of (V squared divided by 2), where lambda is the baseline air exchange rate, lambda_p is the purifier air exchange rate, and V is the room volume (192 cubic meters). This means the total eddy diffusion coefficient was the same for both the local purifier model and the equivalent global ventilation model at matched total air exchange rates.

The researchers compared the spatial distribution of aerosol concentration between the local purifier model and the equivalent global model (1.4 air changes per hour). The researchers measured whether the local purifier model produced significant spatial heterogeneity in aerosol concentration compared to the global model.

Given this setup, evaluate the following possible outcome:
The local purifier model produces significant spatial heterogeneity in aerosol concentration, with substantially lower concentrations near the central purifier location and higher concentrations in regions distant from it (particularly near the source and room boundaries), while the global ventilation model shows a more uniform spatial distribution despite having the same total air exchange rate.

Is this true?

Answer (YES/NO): NO